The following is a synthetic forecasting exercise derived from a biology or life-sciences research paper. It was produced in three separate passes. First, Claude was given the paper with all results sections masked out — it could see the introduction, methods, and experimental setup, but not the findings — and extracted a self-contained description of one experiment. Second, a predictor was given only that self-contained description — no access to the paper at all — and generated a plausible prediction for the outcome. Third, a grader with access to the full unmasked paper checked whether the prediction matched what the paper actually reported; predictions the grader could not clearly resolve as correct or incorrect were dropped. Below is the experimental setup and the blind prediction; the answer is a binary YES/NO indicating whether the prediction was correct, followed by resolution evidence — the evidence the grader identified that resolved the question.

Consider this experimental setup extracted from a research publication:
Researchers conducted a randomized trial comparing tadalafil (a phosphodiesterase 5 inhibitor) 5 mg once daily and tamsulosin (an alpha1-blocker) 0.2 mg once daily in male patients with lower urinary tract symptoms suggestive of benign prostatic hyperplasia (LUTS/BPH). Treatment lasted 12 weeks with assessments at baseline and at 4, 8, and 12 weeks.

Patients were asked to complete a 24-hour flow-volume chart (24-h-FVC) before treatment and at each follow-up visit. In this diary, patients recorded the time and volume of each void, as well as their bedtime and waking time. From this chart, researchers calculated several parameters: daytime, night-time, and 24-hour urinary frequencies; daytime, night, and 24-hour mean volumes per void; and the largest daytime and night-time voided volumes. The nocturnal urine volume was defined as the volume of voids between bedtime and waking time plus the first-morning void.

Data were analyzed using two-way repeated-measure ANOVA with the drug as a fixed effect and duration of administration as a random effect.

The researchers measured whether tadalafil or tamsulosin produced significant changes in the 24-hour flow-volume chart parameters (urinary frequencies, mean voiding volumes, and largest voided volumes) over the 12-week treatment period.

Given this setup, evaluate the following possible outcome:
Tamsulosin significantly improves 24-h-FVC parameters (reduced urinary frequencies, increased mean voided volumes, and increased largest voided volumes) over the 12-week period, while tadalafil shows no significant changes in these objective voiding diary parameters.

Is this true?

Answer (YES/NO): NO